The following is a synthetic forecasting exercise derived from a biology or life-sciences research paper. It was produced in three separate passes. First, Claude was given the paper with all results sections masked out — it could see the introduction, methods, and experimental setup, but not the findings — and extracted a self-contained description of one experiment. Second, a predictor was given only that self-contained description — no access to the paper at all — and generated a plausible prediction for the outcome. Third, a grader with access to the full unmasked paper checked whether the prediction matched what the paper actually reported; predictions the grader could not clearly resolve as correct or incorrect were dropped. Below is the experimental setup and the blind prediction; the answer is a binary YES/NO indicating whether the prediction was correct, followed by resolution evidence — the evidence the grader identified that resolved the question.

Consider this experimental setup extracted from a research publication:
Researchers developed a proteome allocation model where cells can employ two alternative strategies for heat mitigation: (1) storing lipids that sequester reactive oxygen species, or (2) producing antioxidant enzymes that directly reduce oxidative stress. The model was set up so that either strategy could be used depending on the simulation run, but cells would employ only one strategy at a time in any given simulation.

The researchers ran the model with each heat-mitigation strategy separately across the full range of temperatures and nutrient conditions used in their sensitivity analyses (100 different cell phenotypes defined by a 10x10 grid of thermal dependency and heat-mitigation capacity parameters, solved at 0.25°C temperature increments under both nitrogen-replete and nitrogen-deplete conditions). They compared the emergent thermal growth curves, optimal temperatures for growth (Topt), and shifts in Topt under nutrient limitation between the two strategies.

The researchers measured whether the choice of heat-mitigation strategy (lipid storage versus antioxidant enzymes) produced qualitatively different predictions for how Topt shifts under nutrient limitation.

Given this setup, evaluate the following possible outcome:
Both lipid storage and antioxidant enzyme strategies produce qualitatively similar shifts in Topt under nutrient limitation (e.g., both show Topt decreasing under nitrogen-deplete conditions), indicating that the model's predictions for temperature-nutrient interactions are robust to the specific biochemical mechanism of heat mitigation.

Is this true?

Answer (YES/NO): YES